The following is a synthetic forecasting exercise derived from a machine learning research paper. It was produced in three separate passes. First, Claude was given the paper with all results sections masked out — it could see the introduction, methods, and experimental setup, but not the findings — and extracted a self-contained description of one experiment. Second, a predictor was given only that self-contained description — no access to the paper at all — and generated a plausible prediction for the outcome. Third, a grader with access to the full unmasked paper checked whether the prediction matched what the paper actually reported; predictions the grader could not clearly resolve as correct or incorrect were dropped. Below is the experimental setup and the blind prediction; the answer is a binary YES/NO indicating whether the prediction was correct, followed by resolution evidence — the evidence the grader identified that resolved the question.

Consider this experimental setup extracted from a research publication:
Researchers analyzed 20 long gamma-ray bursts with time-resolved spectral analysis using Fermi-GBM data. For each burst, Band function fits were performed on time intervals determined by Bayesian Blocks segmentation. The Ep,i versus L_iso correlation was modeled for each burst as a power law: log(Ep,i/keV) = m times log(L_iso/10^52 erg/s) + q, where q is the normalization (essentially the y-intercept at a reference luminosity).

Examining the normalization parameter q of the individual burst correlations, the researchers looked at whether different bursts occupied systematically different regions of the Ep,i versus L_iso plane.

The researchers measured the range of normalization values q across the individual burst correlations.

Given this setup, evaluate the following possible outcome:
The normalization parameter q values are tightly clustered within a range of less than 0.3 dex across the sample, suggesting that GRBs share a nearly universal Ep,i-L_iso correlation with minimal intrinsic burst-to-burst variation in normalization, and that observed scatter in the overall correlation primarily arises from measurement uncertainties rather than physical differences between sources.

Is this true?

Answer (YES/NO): NO